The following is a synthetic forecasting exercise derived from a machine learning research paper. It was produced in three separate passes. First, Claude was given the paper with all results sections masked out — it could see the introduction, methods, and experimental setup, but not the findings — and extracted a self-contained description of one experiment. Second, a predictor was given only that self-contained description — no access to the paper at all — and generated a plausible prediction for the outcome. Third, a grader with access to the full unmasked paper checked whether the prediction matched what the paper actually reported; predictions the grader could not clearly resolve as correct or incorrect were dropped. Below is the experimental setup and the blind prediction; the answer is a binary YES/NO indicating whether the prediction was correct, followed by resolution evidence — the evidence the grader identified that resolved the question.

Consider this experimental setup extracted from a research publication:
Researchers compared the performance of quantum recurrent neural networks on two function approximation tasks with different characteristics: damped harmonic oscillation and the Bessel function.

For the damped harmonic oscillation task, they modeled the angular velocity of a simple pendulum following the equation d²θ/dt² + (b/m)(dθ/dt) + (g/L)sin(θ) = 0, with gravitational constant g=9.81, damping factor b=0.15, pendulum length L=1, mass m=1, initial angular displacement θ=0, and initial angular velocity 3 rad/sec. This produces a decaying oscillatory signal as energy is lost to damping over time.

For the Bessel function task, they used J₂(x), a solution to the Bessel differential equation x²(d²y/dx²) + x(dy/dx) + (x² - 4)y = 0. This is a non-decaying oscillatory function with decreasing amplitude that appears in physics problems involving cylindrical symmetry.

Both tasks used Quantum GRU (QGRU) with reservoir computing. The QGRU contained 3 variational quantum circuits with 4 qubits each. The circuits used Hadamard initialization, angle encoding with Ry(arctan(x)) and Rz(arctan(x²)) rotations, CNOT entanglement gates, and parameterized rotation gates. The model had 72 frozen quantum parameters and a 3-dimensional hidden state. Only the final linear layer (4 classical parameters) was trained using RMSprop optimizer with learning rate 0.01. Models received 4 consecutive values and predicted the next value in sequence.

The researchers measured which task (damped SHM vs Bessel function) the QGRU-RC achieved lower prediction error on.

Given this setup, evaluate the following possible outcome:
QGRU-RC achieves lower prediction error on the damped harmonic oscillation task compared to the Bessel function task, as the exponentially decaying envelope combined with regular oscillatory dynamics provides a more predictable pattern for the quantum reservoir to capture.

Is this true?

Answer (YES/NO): NO